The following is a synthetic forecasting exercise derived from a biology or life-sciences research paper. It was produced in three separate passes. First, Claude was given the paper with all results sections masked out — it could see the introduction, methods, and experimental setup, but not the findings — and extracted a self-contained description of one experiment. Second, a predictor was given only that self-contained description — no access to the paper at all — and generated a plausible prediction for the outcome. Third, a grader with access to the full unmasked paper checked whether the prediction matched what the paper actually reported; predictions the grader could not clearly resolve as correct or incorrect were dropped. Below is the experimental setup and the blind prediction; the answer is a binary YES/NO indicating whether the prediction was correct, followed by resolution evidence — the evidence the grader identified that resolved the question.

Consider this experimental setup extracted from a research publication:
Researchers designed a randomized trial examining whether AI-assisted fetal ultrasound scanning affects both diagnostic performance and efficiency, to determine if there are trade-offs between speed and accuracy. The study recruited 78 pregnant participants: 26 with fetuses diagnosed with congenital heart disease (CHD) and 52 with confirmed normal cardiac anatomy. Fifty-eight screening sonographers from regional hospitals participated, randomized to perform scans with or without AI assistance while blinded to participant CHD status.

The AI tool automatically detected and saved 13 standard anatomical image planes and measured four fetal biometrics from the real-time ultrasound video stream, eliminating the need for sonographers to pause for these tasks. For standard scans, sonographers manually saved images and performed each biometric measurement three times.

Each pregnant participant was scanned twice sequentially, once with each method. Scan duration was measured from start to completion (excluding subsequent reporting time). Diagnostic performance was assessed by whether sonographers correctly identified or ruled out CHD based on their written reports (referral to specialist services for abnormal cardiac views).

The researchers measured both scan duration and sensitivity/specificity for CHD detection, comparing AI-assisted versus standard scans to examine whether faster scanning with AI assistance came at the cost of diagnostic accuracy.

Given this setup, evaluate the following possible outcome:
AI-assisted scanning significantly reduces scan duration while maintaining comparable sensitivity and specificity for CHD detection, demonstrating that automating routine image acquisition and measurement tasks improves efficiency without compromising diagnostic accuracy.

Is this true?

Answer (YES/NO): YES